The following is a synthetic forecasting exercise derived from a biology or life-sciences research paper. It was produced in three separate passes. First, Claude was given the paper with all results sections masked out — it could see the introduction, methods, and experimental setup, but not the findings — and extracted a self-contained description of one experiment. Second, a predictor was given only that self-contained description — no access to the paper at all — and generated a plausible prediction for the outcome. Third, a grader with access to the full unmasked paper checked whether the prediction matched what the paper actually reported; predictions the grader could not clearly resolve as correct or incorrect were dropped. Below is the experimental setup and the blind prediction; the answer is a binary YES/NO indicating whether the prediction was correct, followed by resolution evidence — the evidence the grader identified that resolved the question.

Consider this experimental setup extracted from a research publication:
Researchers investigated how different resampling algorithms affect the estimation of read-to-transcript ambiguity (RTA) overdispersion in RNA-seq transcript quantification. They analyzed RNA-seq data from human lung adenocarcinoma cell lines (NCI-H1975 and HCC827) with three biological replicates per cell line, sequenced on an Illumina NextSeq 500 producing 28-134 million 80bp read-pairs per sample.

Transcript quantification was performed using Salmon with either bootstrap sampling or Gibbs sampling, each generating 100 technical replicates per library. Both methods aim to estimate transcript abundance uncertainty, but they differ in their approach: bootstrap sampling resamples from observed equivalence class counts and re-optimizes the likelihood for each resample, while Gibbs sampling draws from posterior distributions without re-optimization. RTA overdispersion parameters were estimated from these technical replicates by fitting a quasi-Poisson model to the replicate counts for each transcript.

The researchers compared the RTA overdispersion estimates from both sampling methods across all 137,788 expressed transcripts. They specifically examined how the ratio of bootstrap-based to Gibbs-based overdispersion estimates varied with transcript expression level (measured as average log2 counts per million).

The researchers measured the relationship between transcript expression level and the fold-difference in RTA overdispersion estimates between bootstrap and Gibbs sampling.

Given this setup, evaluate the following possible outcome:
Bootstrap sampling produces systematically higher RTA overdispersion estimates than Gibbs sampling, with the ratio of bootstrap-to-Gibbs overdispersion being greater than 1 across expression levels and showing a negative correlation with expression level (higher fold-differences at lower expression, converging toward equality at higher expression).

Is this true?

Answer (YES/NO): YES